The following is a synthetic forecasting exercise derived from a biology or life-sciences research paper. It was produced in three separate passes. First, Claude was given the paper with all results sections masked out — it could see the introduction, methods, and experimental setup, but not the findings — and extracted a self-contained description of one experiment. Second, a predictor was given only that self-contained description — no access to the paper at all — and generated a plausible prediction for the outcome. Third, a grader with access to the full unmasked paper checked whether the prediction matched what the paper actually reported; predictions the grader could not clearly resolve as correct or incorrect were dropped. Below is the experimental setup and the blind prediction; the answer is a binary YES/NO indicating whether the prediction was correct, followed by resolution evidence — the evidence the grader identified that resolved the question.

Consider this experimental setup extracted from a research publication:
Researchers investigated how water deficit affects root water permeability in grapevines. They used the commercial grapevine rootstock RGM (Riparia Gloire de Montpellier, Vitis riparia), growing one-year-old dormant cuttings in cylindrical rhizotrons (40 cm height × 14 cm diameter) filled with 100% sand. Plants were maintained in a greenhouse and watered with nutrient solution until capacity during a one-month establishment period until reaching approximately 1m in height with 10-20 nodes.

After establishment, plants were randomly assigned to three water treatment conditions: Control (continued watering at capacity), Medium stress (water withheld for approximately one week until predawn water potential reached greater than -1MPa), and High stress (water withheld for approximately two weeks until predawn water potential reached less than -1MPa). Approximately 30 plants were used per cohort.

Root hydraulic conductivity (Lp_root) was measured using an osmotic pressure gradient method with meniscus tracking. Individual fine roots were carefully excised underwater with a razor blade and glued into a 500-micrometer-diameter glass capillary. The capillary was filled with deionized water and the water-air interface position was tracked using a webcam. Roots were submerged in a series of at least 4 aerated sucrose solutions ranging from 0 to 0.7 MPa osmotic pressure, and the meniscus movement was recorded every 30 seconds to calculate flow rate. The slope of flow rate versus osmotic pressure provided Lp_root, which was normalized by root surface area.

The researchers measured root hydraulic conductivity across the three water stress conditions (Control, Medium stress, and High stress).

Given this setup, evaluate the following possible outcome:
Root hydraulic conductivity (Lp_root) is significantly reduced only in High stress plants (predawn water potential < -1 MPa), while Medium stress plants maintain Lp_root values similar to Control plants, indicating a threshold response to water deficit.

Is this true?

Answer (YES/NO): NO